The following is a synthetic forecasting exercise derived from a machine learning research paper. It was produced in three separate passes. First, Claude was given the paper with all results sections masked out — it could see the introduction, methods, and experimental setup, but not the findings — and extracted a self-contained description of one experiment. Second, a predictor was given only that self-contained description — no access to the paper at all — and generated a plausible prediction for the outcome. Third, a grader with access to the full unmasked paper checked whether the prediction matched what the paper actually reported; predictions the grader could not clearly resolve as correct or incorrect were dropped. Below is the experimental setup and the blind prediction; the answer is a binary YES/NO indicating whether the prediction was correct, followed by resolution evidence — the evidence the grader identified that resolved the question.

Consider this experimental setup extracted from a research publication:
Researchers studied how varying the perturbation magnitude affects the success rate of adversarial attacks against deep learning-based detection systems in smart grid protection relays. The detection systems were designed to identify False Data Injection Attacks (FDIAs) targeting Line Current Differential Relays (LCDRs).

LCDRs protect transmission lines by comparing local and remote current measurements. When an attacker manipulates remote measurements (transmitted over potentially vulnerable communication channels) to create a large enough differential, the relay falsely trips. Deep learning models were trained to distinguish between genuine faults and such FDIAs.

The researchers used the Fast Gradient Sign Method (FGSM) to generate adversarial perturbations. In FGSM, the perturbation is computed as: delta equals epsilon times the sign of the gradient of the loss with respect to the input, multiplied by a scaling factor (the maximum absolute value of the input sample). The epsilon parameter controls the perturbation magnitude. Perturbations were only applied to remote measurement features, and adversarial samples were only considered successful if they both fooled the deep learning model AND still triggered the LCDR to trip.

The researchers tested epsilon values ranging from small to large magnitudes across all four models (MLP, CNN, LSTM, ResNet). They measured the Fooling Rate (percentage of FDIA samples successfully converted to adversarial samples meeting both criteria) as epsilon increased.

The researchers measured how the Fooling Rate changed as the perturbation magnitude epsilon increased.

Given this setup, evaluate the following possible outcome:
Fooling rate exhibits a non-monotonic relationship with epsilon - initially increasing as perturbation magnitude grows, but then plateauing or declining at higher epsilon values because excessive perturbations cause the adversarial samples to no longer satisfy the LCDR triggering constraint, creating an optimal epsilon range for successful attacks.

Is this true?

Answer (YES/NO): NO